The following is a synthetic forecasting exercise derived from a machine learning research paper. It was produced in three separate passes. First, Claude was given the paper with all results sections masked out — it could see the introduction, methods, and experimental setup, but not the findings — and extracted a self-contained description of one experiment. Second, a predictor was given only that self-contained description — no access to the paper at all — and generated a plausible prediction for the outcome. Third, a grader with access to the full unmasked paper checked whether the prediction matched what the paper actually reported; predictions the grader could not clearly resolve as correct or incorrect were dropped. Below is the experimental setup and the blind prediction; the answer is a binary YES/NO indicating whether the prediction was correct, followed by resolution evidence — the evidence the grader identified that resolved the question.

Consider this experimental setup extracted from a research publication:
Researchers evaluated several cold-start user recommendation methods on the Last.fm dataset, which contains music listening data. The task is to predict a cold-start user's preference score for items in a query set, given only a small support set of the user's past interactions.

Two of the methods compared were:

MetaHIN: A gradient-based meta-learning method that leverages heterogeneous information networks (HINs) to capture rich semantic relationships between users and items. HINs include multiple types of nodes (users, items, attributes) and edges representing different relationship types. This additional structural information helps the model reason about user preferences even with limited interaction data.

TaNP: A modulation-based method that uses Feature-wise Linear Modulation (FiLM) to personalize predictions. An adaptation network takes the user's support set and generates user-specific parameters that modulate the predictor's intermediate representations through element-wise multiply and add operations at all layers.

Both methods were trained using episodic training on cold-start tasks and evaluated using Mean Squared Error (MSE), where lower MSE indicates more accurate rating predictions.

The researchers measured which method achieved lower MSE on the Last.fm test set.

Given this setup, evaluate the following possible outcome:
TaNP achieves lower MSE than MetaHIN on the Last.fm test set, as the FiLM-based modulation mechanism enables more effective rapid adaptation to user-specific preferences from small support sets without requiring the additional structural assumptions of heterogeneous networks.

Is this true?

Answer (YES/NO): NO